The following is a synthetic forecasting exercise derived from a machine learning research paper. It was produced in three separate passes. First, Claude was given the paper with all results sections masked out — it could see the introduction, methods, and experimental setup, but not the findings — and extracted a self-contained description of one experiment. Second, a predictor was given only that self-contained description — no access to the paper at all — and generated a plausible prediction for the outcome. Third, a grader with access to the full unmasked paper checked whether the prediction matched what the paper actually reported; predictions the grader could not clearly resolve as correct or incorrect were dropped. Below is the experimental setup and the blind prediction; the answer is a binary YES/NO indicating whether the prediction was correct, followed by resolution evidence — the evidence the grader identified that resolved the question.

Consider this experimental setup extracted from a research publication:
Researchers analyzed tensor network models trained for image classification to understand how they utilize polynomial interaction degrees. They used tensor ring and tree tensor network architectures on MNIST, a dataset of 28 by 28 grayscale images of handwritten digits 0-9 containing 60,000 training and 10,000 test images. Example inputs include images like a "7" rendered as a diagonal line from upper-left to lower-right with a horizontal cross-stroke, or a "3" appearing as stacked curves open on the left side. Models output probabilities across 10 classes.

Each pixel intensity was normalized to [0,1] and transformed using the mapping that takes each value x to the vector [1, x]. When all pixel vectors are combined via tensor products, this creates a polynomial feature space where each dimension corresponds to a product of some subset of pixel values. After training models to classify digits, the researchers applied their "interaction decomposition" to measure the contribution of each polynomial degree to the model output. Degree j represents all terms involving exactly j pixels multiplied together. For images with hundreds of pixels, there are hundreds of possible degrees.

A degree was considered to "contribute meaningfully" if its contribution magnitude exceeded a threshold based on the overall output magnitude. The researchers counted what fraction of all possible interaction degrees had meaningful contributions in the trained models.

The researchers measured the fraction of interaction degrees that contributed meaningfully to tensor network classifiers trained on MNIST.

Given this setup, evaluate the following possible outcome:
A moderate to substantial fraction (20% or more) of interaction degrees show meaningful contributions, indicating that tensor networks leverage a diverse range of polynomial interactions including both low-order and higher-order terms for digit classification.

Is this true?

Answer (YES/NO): YES